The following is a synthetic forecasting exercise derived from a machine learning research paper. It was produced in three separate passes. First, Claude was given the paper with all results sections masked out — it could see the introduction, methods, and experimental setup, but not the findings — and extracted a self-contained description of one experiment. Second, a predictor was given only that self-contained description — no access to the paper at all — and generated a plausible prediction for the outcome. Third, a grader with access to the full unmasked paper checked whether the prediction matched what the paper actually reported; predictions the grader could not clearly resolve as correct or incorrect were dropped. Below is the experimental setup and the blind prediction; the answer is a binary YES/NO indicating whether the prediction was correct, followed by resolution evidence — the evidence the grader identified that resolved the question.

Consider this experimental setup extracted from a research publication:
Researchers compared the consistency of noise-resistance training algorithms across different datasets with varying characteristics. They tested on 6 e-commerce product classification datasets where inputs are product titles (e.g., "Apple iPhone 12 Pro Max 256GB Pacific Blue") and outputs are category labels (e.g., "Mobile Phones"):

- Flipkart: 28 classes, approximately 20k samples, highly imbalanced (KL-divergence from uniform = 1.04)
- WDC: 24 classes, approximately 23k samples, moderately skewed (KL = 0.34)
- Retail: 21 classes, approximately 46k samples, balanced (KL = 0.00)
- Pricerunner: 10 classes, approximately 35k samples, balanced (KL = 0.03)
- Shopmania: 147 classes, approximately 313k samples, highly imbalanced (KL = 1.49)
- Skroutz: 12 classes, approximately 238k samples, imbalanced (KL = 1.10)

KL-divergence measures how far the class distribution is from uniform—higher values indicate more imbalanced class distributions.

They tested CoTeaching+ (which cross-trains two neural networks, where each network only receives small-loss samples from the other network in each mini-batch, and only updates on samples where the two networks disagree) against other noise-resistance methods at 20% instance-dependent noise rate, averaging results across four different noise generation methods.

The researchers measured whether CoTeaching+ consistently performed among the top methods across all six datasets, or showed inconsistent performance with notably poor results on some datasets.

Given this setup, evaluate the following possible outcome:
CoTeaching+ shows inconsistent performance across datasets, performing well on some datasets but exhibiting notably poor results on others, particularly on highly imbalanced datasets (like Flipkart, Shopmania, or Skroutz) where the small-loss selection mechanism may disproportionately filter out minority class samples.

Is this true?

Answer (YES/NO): NO